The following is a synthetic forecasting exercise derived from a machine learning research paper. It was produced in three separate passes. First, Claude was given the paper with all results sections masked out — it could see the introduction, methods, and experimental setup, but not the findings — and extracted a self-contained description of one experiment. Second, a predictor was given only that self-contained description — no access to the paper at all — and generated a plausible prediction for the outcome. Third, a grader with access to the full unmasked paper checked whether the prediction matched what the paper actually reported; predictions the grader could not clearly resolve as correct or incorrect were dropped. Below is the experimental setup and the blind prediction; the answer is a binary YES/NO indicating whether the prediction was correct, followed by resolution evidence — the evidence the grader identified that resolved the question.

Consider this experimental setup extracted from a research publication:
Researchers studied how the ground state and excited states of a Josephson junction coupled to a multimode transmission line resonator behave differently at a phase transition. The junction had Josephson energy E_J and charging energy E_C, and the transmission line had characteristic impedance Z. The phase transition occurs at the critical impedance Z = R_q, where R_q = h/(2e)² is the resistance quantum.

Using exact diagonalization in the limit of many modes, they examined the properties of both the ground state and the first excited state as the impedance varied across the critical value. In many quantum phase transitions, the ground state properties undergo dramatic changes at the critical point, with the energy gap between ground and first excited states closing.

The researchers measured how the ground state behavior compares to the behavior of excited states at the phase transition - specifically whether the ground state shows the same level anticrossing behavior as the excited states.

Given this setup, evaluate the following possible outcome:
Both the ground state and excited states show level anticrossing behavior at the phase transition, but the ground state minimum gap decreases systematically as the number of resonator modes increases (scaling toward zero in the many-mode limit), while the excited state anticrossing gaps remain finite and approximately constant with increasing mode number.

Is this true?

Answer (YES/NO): NO